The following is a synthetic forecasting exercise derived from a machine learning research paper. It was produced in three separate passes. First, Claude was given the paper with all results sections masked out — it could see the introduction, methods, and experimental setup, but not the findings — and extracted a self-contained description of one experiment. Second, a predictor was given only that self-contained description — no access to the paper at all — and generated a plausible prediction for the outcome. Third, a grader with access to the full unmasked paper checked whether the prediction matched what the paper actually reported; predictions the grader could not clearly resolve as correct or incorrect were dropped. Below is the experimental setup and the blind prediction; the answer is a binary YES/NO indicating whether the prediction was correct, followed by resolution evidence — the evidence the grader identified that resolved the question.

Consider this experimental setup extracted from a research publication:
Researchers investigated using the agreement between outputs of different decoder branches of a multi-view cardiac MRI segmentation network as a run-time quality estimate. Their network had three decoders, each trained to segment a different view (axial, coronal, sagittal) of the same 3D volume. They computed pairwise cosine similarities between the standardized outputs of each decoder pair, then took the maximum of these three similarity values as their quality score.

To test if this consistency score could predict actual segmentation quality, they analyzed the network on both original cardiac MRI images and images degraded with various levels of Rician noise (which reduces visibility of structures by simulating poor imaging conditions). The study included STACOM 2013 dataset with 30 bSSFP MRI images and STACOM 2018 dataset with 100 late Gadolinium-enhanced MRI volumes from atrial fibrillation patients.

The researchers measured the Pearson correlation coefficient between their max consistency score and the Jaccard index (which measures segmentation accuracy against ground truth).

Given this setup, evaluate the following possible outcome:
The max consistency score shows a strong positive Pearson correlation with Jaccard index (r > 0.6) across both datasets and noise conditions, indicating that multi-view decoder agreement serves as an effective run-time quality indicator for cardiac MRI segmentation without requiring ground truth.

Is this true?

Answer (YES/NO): YES